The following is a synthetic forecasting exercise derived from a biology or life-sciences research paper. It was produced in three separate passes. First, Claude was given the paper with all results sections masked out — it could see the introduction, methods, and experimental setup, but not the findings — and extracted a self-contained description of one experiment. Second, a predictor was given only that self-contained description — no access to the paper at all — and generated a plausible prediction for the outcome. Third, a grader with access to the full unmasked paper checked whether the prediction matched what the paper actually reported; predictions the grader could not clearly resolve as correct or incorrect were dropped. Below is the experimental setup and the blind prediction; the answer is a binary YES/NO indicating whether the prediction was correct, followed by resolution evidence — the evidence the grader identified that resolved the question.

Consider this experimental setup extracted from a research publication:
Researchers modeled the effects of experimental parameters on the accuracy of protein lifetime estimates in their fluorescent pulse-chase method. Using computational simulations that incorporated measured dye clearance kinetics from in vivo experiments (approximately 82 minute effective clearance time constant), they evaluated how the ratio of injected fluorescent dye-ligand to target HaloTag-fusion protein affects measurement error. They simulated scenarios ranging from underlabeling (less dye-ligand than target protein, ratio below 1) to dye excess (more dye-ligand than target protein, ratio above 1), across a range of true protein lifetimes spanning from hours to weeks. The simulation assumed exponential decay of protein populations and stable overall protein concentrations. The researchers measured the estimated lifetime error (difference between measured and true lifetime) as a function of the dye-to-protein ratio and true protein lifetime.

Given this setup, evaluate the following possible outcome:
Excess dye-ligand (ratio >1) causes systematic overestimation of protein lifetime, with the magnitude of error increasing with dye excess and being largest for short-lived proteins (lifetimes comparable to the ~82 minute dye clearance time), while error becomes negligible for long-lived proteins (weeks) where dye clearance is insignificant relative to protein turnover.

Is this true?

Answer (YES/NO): NO